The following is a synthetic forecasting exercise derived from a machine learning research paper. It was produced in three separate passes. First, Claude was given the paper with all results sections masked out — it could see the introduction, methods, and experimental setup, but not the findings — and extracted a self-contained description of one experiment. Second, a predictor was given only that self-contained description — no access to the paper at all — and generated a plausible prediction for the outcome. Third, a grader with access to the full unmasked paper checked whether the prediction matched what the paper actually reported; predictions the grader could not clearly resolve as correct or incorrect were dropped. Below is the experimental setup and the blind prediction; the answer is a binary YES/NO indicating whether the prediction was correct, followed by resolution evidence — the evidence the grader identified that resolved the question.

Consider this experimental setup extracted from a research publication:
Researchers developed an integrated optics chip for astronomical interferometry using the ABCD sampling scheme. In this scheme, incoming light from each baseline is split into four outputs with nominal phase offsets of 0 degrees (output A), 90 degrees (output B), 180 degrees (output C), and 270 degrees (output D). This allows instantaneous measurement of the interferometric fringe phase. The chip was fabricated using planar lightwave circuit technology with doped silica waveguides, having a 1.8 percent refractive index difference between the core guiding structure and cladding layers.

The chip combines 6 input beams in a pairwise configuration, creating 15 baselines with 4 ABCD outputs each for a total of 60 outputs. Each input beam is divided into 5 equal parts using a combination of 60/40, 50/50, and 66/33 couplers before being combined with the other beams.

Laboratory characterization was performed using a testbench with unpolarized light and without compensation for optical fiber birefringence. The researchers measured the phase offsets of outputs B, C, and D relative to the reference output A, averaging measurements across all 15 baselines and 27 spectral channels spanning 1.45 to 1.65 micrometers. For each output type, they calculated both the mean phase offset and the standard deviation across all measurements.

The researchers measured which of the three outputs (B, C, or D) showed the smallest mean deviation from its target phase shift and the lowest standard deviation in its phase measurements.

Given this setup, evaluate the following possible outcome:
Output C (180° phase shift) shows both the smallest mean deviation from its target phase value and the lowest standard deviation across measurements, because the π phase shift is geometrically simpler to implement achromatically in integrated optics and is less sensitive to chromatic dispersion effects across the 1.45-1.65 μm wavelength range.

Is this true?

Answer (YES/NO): YES